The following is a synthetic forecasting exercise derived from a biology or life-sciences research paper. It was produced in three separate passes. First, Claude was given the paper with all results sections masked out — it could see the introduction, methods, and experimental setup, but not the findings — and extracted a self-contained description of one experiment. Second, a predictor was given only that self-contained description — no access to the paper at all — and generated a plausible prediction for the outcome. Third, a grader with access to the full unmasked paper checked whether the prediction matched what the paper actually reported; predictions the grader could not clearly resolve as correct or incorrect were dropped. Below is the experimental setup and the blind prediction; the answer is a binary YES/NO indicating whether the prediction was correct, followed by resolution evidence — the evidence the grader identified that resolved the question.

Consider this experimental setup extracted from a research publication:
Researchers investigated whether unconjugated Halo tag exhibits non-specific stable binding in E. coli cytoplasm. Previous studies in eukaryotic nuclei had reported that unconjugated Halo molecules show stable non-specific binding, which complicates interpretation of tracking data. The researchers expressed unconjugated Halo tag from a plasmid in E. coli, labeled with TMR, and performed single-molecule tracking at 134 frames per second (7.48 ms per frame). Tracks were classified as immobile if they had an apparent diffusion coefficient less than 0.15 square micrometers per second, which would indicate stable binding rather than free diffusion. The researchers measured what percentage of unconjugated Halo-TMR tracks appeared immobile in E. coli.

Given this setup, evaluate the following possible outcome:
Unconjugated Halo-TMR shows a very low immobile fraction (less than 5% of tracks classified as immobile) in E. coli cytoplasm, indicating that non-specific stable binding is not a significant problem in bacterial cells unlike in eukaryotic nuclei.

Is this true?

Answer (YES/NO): YES